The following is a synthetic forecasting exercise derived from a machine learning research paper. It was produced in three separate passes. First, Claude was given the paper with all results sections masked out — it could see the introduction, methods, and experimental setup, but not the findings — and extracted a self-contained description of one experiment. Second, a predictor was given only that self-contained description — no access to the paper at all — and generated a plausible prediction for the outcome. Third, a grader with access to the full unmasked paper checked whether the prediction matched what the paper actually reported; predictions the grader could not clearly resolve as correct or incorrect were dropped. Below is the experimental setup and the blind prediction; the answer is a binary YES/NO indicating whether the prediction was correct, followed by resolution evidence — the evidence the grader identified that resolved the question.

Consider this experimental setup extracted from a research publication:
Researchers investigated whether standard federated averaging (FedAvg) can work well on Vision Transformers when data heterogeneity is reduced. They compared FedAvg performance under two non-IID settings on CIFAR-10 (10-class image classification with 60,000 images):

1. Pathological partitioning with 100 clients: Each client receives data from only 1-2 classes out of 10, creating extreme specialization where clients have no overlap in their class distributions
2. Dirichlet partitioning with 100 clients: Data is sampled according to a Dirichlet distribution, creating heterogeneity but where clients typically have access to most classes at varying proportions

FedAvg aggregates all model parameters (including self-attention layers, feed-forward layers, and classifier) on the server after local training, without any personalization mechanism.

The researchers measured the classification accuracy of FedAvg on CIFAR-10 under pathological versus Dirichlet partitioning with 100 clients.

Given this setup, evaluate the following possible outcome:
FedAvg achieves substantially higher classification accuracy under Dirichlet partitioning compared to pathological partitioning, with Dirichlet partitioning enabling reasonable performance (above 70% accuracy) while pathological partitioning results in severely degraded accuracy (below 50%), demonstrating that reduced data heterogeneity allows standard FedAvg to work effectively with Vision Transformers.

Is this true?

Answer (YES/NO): NO